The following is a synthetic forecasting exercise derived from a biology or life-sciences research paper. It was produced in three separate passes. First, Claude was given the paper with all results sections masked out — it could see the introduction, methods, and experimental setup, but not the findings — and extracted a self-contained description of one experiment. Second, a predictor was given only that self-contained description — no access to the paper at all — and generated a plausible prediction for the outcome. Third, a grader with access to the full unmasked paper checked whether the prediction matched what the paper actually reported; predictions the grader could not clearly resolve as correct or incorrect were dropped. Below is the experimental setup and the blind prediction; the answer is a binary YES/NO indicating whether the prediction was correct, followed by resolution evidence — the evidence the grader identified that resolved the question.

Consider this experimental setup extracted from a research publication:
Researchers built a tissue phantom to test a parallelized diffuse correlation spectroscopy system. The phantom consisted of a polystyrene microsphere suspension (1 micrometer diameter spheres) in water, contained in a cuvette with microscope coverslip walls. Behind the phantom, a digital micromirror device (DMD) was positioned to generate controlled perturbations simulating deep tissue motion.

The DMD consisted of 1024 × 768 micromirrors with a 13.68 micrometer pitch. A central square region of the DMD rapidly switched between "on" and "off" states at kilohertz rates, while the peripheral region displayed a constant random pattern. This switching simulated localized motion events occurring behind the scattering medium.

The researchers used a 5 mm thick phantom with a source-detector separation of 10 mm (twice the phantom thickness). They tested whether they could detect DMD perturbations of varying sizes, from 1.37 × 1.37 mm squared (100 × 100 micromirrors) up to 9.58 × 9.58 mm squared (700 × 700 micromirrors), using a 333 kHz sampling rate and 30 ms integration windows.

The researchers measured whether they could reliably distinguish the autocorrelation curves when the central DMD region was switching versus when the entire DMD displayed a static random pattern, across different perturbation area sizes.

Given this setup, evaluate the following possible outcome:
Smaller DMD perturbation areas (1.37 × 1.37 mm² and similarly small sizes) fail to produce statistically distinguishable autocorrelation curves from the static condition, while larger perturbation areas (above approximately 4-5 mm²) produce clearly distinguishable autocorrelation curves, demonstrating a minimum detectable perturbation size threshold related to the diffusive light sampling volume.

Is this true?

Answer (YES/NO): NO